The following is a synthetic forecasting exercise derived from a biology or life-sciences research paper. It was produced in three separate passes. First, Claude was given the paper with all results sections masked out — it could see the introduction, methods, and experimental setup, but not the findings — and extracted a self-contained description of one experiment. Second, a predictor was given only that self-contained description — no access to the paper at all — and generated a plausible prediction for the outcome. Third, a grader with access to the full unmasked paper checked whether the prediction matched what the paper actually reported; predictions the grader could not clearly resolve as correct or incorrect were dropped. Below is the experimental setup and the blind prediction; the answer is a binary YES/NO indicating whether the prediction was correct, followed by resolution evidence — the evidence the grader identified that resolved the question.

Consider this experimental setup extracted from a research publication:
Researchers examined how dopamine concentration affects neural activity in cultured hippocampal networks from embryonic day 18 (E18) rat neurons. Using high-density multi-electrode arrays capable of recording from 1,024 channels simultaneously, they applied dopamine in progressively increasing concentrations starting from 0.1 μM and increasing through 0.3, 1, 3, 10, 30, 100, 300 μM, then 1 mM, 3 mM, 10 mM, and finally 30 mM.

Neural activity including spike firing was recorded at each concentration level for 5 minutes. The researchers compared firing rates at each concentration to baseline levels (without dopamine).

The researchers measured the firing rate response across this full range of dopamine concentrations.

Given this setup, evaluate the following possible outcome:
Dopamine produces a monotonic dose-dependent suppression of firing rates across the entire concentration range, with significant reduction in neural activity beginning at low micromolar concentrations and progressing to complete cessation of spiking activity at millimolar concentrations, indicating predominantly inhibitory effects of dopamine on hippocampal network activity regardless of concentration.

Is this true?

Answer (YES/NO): NO